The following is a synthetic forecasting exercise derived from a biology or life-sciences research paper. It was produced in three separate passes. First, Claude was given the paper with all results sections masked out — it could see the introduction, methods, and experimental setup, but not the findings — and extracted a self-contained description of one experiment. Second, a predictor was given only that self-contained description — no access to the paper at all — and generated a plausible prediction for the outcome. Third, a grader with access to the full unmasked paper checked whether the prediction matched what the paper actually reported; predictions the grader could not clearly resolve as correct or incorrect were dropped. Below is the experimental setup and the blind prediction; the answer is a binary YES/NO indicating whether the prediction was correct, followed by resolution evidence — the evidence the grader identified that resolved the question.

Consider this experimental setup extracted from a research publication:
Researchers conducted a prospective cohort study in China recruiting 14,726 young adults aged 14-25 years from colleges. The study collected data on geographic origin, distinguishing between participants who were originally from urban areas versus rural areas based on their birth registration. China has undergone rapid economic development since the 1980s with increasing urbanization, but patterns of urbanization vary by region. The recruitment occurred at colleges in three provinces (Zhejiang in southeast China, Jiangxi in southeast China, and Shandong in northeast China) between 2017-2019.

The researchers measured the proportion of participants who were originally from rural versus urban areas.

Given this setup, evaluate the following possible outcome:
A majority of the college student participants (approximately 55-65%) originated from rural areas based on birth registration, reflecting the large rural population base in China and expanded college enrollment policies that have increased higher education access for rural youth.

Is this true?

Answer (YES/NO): NO